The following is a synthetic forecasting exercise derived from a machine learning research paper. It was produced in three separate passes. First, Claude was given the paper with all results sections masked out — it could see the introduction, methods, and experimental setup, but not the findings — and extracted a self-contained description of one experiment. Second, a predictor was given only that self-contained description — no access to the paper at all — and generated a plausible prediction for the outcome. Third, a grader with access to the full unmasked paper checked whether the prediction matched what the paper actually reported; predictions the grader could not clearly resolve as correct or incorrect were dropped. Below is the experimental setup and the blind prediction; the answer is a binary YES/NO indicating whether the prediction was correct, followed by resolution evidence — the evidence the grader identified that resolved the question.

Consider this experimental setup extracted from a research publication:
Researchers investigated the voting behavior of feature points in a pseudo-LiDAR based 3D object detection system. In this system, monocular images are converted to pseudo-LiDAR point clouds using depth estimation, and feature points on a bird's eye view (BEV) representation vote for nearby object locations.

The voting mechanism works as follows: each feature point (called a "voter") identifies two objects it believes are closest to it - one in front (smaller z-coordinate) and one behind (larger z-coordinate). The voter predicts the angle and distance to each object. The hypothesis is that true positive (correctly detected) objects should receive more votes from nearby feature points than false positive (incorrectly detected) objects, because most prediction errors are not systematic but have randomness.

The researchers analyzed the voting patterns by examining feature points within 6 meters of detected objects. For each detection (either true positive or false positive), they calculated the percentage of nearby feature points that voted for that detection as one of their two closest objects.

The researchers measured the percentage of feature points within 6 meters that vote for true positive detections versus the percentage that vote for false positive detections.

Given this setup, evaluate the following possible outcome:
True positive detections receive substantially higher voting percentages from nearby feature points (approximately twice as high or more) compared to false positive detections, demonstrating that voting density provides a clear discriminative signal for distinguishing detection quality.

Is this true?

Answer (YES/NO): YES